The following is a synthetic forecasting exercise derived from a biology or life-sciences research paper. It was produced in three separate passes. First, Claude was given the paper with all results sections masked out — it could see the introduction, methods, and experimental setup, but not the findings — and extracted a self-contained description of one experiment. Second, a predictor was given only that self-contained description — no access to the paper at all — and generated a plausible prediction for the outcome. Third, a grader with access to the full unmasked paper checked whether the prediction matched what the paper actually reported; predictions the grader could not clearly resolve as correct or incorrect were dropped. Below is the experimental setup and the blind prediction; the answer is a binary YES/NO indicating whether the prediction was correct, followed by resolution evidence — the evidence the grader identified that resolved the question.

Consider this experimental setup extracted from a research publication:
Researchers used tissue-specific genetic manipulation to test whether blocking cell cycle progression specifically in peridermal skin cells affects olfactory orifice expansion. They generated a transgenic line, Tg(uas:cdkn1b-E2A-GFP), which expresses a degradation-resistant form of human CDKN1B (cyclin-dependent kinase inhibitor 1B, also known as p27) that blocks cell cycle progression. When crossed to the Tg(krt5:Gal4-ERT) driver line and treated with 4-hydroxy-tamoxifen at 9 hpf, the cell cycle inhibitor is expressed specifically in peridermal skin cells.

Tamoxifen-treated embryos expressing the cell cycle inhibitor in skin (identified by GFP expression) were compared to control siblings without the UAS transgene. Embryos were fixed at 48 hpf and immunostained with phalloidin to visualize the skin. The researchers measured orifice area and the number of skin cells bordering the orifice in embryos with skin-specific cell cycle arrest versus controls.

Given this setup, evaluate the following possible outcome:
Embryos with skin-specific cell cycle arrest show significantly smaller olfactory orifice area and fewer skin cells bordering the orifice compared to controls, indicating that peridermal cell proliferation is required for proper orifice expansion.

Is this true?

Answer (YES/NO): NO